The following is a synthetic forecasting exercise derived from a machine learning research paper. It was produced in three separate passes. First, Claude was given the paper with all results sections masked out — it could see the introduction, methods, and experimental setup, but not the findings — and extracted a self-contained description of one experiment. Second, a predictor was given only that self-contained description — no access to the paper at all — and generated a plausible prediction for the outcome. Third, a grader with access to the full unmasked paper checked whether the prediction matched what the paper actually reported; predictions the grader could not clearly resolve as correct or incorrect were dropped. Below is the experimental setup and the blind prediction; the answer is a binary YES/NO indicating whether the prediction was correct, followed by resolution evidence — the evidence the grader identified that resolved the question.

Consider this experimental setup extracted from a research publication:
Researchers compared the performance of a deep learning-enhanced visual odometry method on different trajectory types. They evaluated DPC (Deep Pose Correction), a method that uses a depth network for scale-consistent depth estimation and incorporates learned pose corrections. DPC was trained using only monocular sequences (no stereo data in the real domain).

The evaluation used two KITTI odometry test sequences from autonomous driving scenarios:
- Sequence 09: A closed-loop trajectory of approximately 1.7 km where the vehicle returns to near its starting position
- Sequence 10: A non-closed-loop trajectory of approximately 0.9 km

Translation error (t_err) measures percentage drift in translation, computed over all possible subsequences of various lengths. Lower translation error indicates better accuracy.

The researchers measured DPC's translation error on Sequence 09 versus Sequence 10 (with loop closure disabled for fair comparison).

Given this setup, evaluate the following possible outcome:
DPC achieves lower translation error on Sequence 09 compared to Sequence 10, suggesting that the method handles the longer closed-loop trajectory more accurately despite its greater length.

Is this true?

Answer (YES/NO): YES